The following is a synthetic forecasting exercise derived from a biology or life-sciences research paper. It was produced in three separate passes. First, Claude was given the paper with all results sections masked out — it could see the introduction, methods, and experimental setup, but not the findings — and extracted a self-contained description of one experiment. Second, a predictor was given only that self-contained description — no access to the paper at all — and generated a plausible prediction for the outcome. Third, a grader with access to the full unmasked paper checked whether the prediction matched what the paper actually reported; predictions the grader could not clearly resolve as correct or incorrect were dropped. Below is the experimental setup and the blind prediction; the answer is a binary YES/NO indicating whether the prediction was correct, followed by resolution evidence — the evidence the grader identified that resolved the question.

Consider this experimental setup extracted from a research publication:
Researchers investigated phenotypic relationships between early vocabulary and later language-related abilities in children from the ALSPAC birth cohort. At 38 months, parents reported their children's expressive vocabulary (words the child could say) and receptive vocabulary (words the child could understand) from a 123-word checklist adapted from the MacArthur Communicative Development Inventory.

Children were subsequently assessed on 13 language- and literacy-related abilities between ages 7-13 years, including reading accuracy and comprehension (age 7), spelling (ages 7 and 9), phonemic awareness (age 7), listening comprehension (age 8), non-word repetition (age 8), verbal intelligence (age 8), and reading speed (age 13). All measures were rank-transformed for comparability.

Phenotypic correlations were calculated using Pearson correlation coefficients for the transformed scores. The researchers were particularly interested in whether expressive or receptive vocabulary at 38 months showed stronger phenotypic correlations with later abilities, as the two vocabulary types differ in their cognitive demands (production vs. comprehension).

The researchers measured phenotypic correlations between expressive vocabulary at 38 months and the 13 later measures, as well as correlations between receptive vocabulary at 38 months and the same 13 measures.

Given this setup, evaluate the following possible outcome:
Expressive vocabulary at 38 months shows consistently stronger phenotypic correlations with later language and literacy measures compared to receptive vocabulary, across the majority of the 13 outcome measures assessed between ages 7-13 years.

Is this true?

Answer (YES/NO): NO